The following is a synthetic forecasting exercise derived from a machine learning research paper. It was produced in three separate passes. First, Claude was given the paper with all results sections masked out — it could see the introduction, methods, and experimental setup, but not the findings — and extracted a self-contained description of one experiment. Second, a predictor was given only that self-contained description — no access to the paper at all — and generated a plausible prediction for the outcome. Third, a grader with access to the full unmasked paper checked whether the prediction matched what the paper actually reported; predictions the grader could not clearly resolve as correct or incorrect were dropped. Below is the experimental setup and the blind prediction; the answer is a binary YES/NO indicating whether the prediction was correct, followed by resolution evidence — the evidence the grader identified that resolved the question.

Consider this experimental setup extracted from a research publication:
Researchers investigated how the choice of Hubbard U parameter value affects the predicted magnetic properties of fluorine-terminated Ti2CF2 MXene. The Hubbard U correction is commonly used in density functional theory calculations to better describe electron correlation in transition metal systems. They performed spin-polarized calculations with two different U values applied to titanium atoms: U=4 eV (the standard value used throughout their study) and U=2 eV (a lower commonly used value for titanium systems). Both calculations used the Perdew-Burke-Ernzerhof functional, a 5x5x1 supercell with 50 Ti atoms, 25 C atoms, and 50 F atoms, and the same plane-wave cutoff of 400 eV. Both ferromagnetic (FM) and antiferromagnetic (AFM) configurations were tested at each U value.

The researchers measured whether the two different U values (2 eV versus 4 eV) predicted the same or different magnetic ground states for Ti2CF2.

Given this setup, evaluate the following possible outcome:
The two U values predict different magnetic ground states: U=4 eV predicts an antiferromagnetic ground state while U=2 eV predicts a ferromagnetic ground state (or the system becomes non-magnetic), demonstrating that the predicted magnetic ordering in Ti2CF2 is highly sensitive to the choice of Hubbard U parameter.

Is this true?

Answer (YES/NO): NO